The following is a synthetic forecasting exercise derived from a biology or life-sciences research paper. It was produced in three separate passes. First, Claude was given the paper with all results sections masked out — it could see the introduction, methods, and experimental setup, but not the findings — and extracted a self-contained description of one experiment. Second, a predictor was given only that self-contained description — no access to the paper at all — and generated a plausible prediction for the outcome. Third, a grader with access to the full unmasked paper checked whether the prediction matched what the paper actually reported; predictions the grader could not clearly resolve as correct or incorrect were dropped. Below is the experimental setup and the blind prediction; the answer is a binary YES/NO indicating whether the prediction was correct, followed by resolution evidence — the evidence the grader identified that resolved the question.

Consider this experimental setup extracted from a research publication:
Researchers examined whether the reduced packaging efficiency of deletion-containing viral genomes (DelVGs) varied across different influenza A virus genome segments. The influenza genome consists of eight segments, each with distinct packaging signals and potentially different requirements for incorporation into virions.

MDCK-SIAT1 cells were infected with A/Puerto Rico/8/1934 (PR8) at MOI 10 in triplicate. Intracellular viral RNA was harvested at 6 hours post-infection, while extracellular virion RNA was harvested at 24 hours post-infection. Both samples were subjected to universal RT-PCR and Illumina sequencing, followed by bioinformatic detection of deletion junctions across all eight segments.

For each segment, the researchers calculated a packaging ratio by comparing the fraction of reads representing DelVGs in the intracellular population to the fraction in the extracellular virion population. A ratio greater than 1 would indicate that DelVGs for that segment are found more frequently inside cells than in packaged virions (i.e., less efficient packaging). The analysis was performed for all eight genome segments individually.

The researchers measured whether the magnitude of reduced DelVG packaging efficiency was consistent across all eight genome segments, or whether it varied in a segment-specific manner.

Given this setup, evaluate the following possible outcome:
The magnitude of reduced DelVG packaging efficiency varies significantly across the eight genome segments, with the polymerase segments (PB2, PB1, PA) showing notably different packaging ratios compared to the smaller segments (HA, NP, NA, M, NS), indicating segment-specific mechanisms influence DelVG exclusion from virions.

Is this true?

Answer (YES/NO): NO